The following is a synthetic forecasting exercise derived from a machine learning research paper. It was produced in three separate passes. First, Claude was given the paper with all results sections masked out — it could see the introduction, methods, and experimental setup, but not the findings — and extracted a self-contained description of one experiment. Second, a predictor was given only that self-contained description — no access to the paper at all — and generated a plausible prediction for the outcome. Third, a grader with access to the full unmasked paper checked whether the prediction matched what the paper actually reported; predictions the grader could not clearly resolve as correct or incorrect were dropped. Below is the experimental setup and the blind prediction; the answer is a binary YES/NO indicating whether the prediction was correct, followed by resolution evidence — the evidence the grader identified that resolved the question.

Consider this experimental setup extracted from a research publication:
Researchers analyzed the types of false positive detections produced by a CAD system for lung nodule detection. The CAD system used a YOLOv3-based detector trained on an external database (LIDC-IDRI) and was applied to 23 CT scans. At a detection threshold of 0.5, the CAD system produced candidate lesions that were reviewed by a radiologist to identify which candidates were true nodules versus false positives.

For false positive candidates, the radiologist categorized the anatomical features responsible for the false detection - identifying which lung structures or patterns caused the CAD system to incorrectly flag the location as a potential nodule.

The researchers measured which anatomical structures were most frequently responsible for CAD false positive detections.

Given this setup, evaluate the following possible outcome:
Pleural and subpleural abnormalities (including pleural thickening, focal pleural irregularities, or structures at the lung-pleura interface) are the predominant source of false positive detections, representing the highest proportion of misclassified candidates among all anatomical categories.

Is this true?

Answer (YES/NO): NO